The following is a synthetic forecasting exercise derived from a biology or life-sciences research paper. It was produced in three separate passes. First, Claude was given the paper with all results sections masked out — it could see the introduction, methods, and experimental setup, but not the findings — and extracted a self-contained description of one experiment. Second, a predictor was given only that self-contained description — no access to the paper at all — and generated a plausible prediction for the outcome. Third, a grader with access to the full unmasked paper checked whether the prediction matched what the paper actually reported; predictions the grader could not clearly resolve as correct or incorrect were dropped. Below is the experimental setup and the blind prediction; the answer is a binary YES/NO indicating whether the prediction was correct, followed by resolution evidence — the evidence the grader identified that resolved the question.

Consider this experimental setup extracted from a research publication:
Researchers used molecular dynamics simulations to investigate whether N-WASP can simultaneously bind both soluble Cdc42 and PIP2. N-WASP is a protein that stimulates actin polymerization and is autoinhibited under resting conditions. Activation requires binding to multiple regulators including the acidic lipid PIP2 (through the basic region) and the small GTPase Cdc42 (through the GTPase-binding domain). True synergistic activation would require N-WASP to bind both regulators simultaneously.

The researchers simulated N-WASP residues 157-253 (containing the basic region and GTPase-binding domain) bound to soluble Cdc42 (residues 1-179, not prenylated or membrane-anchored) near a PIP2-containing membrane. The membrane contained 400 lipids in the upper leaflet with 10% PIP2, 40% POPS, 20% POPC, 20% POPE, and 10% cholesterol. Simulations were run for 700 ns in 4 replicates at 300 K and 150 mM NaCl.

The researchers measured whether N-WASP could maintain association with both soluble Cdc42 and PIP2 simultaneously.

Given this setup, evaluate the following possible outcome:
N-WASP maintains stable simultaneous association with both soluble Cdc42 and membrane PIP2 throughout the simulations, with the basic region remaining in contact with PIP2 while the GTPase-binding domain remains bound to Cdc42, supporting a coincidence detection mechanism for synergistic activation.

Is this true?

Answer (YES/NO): YES